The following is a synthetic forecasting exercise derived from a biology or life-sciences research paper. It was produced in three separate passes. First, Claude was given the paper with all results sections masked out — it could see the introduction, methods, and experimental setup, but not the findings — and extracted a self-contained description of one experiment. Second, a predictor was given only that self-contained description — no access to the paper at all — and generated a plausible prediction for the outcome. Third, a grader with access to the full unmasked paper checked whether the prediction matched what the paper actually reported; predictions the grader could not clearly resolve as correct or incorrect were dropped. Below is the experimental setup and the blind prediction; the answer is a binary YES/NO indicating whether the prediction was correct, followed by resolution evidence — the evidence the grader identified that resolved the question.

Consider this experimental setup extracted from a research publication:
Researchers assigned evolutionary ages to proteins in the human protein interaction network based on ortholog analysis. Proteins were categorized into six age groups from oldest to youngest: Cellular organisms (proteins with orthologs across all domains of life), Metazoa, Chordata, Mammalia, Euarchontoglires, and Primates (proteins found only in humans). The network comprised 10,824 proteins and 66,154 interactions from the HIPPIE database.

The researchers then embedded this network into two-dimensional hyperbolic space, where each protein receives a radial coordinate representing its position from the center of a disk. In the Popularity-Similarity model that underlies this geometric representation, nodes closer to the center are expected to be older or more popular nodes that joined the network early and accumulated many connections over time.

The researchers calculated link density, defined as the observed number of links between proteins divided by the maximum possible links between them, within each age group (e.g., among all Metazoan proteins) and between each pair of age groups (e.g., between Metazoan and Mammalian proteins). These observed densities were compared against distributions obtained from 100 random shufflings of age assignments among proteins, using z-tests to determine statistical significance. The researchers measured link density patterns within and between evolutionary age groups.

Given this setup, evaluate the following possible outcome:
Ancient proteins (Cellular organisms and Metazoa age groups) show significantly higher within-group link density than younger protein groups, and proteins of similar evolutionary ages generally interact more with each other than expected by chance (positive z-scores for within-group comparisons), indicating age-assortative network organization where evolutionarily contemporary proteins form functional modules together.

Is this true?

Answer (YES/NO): NO